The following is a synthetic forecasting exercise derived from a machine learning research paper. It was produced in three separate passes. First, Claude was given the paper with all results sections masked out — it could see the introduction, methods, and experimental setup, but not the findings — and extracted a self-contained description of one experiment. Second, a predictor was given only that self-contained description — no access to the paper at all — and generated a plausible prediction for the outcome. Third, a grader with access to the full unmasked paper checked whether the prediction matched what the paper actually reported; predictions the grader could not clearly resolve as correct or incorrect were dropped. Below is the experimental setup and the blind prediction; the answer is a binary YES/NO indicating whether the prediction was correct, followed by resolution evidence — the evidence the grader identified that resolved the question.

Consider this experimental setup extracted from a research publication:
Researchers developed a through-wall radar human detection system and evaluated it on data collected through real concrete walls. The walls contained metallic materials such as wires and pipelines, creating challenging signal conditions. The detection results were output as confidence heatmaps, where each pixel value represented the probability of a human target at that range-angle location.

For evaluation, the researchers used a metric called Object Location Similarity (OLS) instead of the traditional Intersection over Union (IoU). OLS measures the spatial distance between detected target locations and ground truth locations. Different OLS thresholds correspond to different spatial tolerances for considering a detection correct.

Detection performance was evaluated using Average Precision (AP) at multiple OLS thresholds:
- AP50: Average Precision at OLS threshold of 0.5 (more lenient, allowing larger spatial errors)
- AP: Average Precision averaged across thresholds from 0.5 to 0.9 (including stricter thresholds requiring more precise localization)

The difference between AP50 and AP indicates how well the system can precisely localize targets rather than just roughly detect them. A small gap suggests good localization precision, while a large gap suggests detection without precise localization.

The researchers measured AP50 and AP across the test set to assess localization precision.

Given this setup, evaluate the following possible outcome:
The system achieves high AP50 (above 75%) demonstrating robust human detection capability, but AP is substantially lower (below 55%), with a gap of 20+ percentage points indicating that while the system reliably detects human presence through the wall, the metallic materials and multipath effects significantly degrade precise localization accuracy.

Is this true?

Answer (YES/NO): NO